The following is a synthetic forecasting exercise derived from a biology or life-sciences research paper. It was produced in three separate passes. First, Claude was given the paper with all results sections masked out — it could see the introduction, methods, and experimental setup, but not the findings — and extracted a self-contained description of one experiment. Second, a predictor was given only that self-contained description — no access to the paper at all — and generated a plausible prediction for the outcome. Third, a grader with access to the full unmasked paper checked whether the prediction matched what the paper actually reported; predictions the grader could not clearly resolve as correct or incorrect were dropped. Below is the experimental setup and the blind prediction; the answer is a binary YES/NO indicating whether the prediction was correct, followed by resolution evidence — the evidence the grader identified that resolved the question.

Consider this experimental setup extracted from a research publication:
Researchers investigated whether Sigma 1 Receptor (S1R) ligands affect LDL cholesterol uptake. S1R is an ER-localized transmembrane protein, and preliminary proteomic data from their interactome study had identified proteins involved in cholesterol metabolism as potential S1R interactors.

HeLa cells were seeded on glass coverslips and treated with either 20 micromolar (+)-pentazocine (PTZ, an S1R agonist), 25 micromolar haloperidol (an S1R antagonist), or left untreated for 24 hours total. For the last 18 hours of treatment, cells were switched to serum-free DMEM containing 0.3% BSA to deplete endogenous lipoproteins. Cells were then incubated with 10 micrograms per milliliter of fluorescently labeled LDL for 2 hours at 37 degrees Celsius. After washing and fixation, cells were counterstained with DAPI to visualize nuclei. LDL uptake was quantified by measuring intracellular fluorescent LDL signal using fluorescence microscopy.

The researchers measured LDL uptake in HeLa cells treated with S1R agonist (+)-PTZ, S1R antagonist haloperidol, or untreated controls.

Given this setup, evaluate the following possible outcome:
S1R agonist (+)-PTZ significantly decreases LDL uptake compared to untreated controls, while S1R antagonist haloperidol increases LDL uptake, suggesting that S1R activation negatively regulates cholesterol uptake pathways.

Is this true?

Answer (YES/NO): NO